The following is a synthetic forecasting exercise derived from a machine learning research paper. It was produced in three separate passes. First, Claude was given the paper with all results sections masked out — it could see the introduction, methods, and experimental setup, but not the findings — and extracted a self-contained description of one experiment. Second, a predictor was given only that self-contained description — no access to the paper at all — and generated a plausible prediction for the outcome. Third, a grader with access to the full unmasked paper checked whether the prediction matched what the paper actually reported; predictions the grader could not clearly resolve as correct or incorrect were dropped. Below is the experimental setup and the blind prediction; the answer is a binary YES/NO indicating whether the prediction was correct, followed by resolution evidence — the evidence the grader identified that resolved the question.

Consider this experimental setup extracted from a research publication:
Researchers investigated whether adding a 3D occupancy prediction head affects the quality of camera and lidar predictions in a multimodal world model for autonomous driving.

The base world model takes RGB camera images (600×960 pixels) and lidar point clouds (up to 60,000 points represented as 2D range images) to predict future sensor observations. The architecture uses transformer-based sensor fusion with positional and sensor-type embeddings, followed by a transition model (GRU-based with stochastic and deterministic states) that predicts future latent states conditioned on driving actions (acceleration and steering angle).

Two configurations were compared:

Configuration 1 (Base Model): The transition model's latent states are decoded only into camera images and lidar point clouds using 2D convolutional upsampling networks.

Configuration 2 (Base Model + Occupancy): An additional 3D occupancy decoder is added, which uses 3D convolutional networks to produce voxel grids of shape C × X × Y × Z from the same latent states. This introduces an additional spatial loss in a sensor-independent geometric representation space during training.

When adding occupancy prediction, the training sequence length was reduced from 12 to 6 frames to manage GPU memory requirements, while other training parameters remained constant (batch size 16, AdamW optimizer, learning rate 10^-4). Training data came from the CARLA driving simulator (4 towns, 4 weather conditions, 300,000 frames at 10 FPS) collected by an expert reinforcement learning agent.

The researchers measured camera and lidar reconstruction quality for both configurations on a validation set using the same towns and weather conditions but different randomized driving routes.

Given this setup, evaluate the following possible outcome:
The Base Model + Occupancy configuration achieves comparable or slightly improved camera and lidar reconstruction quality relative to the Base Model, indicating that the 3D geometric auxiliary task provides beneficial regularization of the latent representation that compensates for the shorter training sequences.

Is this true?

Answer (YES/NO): YES